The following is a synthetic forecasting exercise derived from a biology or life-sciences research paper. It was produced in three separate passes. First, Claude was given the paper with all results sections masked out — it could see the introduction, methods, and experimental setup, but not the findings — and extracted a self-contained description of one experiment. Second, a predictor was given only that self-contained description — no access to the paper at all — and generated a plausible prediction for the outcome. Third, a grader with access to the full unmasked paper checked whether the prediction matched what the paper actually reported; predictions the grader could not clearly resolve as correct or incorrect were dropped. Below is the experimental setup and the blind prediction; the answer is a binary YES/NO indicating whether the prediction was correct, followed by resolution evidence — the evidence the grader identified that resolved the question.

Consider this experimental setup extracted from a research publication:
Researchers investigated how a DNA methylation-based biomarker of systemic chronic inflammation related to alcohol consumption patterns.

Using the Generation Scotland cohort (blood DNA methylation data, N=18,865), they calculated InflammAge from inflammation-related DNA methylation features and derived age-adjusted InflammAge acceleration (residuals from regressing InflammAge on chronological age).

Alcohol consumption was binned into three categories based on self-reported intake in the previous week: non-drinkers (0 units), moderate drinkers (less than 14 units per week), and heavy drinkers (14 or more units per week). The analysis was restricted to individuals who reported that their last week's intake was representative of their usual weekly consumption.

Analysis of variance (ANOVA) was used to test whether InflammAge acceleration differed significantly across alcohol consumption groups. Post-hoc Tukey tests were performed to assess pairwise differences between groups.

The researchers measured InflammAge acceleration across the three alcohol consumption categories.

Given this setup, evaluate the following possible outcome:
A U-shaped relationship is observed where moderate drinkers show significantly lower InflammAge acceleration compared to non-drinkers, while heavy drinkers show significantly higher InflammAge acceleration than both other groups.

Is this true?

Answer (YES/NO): NO